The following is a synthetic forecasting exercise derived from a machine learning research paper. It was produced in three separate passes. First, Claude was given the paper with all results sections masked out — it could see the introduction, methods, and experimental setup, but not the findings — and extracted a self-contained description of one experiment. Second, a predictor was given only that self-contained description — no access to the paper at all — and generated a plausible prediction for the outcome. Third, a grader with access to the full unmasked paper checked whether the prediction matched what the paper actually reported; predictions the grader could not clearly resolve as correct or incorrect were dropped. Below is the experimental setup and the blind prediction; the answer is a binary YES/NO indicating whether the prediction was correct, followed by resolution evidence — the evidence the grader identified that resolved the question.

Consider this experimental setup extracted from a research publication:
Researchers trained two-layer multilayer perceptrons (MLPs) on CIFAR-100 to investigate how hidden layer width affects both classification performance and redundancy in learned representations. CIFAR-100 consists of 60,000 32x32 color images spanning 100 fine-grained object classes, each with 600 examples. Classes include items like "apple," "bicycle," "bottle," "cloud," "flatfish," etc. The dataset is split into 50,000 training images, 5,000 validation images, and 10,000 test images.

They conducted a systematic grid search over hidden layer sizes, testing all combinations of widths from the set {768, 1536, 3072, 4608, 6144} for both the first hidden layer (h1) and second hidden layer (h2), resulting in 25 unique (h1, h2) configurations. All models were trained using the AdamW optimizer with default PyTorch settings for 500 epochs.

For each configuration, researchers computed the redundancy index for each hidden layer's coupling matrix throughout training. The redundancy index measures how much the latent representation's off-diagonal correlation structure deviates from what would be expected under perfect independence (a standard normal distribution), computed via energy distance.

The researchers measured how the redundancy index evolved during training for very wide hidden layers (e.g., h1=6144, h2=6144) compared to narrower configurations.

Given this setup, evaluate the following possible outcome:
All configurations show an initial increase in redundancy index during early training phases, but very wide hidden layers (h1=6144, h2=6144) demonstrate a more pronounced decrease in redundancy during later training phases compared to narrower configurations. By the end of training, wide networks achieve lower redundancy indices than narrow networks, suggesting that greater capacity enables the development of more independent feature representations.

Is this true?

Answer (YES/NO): NO